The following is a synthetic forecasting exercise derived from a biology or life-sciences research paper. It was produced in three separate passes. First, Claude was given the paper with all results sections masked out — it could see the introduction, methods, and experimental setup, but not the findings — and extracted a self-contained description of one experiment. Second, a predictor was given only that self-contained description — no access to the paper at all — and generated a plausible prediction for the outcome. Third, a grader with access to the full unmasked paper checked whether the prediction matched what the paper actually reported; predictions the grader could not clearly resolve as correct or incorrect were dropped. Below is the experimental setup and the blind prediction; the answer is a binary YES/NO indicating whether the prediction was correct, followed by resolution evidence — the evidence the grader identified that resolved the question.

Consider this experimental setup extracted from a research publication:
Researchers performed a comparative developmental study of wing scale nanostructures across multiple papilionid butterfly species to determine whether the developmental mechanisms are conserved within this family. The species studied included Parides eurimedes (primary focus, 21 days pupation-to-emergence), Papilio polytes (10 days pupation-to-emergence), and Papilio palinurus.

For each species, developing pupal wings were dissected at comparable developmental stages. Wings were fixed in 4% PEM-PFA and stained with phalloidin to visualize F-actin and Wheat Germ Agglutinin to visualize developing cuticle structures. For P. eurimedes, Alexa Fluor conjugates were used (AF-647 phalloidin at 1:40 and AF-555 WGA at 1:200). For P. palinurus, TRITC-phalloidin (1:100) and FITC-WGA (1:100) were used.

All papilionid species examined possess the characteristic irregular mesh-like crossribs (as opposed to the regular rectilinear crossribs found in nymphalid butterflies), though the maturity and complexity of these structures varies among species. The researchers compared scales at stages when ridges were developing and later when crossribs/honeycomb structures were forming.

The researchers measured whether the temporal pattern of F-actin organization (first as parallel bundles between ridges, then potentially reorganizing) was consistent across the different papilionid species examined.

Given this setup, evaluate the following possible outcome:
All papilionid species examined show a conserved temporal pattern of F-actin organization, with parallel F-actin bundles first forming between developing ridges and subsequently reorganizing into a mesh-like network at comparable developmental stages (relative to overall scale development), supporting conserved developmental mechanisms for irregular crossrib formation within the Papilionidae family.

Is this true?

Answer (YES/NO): NO